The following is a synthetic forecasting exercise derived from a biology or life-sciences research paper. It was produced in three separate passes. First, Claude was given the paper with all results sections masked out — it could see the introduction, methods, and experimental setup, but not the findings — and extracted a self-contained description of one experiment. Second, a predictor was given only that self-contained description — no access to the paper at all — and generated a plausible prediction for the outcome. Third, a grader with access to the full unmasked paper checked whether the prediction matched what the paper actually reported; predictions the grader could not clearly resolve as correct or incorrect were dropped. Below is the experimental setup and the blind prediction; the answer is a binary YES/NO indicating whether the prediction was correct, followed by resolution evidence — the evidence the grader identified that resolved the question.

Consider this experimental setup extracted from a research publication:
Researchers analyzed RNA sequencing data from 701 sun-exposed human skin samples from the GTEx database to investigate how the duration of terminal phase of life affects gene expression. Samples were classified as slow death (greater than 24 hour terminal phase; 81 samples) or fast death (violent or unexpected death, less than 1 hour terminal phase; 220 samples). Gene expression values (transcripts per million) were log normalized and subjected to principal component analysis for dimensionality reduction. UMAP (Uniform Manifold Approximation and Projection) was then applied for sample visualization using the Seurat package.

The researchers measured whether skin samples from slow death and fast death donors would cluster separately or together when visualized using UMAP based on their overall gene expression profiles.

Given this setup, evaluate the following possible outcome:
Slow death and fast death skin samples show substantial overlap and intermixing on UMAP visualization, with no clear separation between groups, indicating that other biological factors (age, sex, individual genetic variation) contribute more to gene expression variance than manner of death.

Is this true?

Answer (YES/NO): NO